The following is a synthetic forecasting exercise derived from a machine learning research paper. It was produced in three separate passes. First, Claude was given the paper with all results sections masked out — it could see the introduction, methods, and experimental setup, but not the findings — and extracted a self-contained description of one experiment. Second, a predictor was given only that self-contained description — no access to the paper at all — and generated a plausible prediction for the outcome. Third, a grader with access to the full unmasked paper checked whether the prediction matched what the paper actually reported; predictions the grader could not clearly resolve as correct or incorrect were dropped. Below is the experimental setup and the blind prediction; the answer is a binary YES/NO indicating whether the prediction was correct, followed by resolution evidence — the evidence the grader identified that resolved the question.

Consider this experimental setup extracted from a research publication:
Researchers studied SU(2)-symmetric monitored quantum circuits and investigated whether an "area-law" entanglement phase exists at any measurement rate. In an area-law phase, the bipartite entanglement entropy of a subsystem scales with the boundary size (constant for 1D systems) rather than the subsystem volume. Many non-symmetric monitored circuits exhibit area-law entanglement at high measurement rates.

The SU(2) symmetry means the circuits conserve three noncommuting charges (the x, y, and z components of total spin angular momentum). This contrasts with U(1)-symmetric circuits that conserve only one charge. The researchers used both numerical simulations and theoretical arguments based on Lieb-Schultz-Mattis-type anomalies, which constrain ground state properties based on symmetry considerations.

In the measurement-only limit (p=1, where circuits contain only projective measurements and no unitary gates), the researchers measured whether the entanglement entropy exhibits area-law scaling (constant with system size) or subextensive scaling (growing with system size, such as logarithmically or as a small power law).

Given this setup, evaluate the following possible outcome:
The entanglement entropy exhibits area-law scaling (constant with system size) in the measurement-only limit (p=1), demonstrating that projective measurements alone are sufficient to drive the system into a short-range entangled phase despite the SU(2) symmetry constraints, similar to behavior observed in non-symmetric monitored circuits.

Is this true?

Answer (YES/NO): NO